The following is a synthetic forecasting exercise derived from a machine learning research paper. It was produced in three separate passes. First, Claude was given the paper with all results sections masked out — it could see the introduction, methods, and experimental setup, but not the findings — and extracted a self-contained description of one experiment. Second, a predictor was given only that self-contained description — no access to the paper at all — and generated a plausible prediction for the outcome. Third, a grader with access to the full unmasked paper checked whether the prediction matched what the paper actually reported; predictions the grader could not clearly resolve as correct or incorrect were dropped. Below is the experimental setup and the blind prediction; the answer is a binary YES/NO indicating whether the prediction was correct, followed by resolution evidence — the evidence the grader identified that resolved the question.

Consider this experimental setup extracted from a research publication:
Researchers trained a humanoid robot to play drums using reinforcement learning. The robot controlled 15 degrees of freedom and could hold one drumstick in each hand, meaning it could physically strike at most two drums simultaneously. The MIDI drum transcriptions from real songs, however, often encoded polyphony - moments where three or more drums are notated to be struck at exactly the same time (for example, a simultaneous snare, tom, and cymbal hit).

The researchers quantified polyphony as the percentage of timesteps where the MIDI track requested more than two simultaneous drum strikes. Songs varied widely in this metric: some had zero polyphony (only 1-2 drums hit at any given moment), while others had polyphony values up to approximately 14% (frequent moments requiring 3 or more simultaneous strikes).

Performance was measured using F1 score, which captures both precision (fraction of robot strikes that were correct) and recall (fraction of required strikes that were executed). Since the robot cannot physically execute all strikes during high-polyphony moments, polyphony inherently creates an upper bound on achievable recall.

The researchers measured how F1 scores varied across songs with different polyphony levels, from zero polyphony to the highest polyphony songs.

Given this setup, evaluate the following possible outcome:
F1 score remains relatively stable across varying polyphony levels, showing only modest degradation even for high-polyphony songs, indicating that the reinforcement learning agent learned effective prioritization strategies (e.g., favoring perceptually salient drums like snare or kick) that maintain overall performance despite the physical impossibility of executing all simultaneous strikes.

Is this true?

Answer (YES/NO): NO